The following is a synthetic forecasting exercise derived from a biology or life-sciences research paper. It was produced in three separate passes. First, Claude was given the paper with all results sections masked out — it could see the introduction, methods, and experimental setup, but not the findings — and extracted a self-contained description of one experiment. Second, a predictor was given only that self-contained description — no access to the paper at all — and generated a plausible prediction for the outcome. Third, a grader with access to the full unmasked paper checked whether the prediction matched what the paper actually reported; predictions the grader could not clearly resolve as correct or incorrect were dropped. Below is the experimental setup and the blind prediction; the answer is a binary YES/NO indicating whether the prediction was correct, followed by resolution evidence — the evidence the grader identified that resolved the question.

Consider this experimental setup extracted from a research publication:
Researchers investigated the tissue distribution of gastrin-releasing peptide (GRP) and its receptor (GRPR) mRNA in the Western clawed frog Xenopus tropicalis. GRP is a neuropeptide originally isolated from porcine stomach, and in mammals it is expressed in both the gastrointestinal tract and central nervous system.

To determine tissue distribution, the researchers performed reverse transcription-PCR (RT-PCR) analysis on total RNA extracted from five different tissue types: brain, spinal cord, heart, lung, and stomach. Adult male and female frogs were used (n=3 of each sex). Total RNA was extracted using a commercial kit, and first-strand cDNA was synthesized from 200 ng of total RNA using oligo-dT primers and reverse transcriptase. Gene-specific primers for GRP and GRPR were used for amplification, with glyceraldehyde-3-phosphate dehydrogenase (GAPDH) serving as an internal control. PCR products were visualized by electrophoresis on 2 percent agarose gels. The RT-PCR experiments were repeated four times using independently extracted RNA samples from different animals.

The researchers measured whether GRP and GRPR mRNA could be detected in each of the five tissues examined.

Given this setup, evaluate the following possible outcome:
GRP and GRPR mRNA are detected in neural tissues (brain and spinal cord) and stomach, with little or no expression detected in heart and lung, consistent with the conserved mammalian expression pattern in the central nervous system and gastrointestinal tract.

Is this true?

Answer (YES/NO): NO